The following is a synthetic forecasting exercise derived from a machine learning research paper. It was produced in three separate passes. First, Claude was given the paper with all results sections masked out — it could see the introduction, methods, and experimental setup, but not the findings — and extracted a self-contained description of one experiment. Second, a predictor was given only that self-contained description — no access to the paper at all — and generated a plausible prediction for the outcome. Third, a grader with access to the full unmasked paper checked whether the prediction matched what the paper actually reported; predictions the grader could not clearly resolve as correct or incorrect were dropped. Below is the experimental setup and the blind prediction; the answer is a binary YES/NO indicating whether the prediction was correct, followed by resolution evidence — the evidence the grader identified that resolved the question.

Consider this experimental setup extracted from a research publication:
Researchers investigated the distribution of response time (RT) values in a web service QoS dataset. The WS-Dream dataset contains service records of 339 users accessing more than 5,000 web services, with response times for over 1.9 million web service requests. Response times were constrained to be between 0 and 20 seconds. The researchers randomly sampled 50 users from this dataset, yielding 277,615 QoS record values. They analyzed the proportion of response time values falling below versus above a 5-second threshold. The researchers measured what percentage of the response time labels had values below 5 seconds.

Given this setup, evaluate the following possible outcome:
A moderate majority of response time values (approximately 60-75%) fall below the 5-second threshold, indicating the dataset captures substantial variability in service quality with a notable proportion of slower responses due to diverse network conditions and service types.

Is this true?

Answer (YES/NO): NO